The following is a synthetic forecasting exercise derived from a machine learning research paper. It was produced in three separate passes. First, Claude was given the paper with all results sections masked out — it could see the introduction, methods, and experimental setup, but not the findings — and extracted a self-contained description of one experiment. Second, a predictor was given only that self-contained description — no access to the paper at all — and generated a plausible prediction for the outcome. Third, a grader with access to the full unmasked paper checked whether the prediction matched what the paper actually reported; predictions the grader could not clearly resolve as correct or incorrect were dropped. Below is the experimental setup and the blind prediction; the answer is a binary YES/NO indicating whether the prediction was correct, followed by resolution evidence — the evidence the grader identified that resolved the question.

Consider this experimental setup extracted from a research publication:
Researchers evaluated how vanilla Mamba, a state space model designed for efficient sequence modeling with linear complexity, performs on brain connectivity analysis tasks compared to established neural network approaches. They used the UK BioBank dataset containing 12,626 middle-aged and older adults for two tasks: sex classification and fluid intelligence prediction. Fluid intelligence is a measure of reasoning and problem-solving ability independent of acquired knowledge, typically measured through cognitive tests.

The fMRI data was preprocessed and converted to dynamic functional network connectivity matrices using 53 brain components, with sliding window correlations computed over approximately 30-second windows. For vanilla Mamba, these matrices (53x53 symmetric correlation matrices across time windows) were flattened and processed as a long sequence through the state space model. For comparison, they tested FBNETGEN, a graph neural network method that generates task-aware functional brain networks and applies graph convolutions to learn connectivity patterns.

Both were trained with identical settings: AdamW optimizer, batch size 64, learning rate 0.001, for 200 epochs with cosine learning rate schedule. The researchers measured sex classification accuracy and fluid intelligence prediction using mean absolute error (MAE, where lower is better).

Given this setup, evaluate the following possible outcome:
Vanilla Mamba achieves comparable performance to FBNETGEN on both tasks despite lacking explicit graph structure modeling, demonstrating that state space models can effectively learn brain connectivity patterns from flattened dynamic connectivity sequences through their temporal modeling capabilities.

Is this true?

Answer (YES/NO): NO